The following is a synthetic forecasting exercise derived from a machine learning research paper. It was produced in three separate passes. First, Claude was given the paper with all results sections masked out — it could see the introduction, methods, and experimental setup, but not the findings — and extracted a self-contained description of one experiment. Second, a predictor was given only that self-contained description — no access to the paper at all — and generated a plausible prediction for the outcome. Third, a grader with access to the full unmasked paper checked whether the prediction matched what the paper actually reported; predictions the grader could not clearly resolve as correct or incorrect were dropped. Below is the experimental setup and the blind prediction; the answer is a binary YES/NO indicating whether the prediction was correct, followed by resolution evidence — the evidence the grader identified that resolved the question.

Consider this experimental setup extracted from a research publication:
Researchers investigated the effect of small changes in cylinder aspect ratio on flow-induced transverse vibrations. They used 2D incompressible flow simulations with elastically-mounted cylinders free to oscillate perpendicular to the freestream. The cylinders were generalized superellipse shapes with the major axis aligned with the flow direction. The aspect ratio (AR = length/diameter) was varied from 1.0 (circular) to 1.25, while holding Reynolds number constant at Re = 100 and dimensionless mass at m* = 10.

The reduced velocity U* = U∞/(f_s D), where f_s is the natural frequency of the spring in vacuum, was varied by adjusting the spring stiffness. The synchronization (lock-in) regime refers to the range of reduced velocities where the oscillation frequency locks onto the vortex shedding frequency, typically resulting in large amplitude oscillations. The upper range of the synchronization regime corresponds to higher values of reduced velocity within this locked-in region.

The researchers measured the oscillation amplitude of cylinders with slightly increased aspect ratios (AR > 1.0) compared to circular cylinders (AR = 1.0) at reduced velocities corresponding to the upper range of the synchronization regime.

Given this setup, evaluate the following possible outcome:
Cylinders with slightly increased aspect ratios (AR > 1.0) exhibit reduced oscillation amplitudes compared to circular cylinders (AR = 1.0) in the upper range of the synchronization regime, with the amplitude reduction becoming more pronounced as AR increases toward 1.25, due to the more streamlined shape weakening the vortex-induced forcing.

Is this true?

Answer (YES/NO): NO